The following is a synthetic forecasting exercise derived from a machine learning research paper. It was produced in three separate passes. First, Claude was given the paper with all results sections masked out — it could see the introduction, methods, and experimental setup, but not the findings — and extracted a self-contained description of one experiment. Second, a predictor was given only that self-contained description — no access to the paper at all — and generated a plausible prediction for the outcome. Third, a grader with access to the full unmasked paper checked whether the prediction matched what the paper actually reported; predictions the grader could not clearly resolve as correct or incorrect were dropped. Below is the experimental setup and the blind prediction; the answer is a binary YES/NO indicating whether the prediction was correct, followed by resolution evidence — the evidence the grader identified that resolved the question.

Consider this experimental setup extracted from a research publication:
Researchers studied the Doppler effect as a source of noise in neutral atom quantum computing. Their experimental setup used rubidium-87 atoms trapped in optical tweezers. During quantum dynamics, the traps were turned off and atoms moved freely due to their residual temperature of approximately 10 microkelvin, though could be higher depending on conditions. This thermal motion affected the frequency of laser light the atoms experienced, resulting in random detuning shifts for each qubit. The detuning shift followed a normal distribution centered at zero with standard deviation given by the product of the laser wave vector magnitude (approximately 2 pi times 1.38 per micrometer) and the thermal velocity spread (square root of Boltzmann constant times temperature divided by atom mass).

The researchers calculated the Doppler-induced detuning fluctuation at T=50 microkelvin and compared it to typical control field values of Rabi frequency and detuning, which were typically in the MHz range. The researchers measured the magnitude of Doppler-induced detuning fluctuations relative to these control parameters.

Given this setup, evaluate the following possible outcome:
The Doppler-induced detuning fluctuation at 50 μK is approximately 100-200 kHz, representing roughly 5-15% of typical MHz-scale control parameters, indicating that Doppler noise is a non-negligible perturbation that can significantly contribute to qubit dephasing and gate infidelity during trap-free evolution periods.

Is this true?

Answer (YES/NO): YES